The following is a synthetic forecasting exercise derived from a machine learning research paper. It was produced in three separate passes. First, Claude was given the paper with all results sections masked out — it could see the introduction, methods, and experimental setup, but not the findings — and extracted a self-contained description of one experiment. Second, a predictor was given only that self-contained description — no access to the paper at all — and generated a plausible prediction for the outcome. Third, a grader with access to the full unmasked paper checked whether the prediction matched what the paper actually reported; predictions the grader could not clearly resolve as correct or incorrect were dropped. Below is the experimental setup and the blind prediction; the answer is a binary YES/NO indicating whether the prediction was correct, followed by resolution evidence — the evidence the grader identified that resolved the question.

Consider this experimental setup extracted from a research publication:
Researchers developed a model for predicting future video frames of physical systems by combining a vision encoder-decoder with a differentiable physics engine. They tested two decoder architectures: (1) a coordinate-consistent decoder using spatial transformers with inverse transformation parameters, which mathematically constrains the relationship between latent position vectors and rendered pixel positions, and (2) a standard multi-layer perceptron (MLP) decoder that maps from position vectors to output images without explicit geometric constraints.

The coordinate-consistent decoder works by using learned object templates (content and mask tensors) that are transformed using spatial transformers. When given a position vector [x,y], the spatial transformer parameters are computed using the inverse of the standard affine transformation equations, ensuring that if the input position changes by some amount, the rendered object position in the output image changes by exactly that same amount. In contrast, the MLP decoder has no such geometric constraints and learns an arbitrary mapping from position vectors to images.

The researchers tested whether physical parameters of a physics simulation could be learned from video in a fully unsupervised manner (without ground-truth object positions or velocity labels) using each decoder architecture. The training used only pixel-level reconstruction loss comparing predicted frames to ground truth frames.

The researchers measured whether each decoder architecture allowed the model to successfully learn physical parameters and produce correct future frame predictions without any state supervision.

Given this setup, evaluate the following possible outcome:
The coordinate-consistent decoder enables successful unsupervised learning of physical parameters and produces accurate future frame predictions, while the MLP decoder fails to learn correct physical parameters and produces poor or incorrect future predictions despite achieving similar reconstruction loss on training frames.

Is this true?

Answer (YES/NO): NO